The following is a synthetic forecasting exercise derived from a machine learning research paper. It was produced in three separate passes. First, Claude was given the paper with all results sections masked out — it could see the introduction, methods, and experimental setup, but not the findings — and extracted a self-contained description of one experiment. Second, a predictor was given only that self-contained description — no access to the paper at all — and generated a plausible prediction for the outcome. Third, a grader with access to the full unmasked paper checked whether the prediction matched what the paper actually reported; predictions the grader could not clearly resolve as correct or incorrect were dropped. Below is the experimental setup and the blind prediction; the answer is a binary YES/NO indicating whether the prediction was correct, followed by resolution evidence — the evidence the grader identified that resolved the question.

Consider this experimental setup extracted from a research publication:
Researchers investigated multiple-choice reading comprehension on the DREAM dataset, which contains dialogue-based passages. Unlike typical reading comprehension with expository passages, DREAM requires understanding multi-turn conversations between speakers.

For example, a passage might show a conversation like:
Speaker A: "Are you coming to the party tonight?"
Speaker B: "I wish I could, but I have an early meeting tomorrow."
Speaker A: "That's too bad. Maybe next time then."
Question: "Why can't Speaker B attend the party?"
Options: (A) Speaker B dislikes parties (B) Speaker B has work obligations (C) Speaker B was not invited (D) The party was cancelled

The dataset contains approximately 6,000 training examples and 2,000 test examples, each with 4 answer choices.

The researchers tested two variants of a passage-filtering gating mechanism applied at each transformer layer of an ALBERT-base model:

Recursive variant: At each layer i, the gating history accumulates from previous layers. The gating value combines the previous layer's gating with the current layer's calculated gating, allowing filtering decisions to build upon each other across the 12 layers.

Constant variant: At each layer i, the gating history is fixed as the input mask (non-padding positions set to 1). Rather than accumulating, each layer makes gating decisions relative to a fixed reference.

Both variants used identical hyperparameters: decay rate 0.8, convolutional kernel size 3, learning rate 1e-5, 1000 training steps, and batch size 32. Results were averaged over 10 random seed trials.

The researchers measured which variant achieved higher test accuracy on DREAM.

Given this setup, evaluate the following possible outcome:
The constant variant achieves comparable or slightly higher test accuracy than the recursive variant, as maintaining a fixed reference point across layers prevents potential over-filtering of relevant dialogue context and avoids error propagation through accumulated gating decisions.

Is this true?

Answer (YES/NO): YES